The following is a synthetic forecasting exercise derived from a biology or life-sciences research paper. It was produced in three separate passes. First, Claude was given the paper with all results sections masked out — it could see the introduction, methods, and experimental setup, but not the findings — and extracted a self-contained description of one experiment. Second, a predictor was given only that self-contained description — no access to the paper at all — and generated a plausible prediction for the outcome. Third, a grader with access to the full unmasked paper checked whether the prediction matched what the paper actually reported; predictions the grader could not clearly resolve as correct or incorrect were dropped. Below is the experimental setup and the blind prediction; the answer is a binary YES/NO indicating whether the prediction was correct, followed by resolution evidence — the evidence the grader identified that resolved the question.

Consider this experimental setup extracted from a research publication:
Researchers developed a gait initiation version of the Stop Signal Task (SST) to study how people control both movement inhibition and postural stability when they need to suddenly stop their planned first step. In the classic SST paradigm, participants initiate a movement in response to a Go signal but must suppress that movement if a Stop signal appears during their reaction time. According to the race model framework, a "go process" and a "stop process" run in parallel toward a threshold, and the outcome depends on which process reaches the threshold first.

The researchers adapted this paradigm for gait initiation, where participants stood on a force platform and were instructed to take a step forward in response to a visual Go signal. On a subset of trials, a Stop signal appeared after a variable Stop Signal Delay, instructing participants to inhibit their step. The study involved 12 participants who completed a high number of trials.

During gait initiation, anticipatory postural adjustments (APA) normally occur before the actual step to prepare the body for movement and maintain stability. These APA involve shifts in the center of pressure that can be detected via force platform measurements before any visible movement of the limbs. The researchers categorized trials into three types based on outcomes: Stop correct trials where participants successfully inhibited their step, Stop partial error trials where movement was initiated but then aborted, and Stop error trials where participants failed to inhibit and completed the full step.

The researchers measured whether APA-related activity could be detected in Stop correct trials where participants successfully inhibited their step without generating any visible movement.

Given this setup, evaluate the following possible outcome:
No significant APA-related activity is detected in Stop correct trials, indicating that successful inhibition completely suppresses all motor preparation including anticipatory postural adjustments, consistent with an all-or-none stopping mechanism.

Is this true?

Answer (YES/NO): NO